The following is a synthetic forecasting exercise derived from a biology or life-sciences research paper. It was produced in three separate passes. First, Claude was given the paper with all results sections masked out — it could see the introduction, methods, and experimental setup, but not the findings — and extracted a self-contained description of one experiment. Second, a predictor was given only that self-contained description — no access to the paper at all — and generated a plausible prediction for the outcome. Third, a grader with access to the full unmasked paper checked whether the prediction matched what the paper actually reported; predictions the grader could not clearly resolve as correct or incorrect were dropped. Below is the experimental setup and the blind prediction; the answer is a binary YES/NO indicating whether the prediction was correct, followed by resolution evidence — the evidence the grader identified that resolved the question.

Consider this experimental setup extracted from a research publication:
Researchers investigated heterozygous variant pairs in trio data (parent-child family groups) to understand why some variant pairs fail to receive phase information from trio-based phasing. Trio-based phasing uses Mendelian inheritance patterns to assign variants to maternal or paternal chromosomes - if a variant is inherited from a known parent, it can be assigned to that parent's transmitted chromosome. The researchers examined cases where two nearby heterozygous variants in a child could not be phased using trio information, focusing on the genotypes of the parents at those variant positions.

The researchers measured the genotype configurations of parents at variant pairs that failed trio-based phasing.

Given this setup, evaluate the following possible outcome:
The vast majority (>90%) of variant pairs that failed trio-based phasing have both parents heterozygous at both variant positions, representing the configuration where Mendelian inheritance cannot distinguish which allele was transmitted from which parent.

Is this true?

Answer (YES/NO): NO